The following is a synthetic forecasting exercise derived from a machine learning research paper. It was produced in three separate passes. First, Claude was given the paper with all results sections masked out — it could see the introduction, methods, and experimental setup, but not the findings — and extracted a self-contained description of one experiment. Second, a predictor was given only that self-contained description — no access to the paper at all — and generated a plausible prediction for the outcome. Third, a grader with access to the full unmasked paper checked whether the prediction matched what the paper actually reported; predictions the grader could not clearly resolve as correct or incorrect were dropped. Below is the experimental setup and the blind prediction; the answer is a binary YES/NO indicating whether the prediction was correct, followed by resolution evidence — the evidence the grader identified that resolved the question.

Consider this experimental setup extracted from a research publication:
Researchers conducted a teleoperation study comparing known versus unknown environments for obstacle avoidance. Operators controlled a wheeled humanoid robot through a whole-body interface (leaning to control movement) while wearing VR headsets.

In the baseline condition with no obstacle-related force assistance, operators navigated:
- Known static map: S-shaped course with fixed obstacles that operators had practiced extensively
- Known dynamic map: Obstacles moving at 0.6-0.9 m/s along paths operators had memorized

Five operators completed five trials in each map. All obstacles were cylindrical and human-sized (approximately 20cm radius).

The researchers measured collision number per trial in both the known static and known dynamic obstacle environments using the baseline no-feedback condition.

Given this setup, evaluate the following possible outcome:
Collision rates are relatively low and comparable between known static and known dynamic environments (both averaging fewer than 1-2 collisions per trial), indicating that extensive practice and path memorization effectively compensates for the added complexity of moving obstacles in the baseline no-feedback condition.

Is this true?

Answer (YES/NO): YES